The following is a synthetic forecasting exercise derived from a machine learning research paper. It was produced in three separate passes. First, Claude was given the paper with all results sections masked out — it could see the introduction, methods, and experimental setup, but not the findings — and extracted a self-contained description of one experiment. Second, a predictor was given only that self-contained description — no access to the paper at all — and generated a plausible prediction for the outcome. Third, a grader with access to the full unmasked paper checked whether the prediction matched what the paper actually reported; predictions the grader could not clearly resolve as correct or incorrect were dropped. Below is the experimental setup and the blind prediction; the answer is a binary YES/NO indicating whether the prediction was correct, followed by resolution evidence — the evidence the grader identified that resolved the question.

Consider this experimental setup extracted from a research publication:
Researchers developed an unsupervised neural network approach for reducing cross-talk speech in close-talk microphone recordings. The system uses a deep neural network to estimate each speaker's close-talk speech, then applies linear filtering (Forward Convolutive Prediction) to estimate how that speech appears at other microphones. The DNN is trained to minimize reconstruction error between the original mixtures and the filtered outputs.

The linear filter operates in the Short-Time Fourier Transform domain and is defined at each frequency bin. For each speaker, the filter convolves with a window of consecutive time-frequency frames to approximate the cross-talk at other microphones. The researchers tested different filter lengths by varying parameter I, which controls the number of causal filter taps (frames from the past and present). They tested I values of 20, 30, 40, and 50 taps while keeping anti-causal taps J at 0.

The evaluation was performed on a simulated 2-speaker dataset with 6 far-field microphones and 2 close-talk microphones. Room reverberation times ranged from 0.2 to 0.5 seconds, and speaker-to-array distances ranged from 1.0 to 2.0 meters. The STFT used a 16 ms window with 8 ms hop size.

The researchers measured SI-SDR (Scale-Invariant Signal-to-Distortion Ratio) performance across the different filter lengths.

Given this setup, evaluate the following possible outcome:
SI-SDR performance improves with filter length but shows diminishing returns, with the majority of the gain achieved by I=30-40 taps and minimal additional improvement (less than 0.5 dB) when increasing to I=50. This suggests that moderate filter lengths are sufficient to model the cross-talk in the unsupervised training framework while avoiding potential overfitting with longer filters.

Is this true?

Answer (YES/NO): NO